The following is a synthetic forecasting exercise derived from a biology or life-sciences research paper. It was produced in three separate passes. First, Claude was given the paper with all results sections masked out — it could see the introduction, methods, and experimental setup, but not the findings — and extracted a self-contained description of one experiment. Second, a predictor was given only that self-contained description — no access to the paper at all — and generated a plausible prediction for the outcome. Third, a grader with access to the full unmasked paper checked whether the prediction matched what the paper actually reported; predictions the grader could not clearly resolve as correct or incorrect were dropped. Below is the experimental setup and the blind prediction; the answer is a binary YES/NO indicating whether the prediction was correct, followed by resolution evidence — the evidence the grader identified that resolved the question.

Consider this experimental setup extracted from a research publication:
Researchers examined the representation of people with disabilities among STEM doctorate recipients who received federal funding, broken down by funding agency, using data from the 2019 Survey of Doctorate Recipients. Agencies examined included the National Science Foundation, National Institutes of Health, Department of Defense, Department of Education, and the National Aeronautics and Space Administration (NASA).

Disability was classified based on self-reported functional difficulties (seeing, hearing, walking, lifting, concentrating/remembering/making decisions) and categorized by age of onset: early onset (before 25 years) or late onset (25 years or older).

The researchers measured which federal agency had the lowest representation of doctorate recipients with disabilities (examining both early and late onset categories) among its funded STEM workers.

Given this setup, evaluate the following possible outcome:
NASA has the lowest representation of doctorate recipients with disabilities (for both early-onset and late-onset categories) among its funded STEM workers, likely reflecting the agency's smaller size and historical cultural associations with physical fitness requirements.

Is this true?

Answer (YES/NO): YES